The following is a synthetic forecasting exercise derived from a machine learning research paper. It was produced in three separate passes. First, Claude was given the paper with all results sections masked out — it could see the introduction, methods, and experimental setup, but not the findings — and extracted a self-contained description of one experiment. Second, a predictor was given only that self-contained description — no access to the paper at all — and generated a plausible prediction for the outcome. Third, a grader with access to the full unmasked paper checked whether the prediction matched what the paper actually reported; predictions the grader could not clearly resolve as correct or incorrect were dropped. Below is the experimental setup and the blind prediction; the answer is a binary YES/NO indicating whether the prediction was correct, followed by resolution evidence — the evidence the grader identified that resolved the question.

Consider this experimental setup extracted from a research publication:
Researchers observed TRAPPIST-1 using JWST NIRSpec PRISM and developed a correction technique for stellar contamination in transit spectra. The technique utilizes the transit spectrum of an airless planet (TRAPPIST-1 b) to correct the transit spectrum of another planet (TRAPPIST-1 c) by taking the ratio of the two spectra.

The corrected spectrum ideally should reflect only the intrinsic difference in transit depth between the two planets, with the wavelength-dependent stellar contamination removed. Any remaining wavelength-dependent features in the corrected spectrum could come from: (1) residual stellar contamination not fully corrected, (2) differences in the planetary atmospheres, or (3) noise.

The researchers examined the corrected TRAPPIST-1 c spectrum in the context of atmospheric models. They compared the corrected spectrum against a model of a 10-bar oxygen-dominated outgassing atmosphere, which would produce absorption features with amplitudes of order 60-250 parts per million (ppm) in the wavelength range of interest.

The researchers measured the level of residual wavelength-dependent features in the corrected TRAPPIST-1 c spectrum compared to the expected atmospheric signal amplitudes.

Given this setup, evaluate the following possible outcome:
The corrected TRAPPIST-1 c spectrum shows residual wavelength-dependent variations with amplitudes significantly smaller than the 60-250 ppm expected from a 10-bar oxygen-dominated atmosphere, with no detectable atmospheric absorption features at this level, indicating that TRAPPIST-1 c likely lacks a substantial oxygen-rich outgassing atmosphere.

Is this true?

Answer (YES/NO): NO